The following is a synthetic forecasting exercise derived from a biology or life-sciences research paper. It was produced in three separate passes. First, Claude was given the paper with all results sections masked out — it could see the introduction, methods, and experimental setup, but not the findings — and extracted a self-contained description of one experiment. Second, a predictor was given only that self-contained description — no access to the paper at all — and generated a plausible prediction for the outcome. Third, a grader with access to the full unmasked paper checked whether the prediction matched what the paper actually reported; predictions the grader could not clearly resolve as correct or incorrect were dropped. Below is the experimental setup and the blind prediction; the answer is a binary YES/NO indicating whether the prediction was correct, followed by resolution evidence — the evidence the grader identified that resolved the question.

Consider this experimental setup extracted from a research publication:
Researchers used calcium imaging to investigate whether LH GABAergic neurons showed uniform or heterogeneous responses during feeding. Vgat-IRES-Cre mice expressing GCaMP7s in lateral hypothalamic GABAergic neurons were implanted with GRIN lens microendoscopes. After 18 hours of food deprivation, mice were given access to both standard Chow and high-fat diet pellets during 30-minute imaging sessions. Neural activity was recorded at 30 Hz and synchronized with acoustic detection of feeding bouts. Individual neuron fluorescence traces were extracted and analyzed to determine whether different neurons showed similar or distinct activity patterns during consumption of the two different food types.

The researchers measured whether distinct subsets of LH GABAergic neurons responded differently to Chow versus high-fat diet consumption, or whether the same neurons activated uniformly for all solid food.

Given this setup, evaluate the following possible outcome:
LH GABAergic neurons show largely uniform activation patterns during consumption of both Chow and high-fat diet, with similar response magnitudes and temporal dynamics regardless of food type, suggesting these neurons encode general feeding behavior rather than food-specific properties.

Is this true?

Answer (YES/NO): NO